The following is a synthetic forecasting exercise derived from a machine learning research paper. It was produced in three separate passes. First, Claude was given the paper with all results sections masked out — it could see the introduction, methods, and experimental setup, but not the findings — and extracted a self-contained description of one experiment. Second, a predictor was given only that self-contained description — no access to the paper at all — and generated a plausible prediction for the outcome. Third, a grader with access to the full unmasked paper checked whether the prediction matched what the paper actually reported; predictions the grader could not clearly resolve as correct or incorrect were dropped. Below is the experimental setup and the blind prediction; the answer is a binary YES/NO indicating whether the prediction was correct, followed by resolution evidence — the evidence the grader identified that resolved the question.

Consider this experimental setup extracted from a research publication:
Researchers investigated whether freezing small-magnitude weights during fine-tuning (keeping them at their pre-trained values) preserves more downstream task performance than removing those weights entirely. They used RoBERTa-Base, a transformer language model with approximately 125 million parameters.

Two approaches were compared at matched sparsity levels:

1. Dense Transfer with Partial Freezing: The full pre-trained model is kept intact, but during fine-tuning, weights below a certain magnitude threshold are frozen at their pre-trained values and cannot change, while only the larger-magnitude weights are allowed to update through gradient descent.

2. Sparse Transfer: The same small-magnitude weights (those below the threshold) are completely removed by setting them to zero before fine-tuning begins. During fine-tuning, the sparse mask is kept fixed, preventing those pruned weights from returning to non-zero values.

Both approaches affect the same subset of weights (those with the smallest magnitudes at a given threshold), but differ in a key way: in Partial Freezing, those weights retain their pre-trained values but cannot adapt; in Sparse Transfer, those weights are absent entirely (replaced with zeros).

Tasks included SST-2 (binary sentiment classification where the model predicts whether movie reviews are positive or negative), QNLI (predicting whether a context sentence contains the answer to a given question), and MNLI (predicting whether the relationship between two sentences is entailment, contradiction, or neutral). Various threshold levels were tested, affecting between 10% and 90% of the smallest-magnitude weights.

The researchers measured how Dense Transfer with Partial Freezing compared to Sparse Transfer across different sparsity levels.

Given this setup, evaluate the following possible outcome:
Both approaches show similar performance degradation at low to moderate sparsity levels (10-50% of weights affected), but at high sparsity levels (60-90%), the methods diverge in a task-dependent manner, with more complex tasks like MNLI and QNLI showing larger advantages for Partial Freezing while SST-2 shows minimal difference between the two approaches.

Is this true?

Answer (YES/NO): NO